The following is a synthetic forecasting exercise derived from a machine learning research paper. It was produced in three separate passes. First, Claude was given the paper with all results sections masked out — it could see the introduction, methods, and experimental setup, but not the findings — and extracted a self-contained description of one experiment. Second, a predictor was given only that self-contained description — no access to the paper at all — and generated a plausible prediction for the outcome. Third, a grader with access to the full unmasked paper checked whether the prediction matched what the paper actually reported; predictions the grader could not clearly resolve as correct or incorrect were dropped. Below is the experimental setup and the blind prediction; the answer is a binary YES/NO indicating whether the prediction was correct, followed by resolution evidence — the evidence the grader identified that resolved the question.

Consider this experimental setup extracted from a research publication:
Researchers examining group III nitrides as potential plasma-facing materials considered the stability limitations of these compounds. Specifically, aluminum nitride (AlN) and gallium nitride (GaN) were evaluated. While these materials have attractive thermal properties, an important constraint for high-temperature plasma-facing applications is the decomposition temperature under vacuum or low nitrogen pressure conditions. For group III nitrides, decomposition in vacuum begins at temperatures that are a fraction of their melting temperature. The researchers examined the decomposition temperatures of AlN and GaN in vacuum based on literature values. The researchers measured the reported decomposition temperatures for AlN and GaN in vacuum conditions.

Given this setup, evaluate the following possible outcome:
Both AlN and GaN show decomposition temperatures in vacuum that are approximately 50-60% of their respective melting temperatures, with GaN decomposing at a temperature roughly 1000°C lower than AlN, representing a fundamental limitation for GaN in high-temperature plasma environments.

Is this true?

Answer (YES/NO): NO